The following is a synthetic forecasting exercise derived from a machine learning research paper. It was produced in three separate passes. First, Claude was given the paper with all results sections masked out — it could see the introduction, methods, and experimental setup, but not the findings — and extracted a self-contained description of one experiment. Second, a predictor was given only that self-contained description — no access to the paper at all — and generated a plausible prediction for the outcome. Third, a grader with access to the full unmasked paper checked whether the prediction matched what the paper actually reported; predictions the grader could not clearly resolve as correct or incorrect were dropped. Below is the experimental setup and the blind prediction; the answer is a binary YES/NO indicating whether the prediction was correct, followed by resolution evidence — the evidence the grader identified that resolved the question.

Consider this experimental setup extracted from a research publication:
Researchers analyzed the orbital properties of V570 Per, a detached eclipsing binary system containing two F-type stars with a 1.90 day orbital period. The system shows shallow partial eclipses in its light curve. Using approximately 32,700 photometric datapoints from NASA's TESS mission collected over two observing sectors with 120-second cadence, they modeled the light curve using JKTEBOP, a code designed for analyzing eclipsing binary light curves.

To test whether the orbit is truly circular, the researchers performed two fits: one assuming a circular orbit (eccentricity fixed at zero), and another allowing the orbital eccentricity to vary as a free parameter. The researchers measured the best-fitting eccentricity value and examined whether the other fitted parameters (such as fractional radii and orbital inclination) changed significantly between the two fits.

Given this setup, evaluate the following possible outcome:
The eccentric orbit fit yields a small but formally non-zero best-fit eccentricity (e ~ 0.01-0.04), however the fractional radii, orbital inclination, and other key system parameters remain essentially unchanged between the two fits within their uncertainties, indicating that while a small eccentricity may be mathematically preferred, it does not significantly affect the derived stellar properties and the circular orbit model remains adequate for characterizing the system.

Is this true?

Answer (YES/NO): NO